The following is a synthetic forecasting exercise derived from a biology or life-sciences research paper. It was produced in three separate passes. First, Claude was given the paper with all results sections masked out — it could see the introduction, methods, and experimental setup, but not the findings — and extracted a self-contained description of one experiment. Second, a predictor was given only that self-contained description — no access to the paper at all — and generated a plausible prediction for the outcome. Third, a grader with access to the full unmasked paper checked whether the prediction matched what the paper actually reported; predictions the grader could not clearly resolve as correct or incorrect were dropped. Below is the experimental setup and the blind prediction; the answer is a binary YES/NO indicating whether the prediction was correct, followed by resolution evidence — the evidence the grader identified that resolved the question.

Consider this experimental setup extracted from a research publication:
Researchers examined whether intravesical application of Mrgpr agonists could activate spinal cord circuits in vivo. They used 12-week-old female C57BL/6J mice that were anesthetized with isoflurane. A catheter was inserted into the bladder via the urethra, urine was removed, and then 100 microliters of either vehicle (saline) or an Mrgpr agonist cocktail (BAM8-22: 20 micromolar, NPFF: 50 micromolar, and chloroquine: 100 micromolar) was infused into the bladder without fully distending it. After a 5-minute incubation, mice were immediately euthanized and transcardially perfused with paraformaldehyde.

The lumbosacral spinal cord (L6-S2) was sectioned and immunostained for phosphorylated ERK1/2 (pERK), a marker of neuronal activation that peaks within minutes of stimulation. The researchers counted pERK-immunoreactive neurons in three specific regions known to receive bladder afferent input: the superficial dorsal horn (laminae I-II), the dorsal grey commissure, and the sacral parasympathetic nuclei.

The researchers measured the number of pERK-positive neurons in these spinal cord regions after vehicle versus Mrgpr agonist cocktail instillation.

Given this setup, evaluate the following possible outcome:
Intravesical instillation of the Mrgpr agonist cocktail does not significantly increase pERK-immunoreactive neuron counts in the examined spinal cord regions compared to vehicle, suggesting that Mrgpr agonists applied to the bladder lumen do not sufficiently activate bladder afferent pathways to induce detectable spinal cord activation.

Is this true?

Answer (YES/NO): NO